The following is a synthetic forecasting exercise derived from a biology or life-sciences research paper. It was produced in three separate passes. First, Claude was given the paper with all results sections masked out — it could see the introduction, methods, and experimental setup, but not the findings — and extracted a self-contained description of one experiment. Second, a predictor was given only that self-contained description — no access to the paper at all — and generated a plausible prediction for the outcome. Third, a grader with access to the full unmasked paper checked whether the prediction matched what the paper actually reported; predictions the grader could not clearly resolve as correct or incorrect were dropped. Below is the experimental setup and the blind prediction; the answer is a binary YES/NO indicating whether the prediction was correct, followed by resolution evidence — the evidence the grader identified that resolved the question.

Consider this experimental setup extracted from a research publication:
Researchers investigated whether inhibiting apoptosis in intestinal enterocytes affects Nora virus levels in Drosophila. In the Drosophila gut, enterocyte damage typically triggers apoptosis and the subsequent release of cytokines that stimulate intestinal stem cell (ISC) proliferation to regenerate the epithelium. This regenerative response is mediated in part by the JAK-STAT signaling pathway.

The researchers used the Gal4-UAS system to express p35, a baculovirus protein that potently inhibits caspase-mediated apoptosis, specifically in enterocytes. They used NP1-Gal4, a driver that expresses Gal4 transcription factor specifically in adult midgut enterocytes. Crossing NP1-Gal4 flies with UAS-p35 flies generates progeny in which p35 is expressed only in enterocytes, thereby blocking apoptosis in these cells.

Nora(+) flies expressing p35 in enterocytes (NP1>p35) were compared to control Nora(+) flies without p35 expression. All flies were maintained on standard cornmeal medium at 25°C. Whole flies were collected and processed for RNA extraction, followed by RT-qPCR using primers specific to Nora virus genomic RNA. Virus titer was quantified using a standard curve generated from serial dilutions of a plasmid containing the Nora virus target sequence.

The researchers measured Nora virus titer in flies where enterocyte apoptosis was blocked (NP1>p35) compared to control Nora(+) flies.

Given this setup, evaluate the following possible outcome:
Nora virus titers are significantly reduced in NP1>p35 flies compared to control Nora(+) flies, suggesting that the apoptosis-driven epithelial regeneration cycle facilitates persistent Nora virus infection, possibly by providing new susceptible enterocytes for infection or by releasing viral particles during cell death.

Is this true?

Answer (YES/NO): YES